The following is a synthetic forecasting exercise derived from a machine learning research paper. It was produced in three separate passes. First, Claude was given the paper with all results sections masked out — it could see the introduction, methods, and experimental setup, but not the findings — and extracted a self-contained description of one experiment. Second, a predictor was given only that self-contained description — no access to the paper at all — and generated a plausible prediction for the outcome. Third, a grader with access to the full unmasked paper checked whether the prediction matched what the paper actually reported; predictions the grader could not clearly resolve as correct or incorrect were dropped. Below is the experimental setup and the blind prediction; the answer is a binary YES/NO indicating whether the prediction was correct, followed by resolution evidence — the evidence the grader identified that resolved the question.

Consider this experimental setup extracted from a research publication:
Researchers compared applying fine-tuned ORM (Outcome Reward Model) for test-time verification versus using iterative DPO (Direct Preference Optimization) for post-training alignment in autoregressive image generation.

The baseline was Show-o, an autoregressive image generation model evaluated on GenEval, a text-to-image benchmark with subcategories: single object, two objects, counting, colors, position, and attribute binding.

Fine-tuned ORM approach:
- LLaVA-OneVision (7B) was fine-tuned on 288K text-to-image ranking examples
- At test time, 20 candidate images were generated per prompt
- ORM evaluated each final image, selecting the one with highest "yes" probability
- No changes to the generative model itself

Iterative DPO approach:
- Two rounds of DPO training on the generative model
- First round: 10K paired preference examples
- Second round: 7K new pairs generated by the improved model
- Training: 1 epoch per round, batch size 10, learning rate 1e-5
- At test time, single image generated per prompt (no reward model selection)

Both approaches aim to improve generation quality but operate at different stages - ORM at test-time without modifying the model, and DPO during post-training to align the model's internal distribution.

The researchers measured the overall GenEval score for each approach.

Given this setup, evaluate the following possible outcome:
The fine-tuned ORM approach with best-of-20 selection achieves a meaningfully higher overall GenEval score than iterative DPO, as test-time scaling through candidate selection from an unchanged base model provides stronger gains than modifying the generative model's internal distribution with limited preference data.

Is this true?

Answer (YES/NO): NO